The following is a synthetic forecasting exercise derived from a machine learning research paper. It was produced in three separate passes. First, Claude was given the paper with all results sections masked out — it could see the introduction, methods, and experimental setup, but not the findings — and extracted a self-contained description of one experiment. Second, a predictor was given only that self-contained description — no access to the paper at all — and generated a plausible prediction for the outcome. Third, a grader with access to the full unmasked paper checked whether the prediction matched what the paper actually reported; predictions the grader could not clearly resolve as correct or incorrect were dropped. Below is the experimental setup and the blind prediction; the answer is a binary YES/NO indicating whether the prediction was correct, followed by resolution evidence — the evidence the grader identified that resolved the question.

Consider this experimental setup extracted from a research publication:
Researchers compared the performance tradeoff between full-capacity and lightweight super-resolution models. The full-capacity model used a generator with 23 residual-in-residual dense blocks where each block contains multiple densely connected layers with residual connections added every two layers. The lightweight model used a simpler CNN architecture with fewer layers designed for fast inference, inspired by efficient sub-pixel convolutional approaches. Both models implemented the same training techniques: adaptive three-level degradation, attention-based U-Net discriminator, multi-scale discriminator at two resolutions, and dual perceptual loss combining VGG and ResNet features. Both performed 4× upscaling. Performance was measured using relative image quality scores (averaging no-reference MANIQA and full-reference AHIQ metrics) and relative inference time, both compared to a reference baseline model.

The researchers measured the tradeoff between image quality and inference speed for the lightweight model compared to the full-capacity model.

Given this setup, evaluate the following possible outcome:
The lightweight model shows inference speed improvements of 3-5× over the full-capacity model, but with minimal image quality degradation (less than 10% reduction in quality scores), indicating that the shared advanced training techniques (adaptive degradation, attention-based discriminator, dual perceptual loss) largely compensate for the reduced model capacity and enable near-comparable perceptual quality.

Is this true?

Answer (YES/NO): NO